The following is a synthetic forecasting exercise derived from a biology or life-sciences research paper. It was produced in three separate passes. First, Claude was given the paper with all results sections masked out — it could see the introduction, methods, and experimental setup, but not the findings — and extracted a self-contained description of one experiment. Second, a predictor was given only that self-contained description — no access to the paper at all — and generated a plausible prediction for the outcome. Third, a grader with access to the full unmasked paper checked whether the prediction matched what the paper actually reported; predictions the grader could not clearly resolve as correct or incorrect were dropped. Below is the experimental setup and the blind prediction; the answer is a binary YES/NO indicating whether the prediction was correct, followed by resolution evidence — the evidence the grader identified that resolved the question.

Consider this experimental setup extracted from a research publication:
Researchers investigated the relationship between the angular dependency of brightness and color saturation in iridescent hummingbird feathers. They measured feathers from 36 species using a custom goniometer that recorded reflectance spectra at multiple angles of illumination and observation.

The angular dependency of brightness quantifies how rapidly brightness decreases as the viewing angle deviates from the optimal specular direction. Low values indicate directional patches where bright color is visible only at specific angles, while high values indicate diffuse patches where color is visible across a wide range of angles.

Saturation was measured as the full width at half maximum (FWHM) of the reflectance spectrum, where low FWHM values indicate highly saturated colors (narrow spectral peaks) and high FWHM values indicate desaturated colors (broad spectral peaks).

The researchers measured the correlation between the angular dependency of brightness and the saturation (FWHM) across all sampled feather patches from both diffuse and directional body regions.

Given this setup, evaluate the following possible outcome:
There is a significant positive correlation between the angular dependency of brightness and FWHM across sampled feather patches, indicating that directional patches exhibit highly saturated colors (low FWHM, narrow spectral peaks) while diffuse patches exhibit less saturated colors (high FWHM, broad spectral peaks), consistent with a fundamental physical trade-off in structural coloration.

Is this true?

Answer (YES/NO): NO